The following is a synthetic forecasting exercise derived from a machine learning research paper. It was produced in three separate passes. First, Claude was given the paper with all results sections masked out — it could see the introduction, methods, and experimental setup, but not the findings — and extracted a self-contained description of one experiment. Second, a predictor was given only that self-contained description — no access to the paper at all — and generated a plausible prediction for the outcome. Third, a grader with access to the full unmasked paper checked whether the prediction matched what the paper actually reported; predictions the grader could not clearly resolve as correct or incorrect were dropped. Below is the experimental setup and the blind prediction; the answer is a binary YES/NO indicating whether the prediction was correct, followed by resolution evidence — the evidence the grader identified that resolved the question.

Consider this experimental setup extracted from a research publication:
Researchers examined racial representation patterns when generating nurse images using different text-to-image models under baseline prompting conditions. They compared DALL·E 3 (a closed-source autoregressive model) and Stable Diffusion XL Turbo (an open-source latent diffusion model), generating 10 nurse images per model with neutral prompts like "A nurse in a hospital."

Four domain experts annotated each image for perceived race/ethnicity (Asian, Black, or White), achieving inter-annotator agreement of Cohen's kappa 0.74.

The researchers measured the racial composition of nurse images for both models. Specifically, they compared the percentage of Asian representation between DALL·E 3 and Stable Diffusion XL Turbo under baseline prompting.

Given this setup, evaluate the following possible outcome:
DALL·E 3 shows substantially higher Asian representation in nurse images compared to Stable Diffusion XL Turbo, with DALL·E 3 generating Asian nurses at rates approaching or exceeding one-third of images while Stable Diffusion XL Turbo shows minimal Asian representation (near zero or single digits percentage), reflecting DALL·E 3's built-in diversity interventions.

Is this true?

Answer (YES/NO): YES